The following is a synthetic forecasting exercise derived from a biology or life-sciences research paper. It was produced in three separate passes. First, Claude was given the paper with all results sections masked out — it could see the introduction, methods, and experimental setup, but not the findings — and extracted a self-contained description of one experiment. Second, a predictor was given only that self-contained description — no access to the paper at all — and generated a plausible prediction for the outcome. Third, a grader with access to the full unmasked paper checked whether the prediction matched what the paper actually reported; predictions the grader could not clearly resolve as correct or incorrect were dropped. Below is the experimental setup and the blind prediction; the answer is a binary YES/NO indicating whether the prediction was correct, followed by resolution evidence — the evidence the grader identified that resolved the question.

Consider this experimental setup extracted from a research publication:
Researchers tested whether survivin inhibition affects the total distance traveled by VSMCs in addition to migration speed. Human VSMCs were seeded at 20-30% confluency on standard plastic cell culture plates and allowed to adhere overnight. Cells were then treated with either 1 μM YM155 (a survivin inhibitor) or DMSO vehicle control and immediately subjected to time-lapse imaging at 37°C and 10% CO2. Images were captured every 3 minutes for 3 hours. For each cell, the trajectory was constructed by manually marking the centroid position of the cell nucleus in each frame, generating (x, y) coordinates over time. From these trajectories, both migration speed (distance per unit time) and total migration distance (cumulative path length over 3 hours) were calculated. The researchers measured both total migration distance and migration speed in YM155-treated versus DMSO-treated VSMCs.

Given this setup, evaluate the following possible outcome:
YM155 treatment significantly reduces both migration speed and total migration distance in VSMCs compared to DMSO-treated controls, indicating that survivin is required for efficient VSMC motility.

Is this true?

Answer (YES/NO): YES